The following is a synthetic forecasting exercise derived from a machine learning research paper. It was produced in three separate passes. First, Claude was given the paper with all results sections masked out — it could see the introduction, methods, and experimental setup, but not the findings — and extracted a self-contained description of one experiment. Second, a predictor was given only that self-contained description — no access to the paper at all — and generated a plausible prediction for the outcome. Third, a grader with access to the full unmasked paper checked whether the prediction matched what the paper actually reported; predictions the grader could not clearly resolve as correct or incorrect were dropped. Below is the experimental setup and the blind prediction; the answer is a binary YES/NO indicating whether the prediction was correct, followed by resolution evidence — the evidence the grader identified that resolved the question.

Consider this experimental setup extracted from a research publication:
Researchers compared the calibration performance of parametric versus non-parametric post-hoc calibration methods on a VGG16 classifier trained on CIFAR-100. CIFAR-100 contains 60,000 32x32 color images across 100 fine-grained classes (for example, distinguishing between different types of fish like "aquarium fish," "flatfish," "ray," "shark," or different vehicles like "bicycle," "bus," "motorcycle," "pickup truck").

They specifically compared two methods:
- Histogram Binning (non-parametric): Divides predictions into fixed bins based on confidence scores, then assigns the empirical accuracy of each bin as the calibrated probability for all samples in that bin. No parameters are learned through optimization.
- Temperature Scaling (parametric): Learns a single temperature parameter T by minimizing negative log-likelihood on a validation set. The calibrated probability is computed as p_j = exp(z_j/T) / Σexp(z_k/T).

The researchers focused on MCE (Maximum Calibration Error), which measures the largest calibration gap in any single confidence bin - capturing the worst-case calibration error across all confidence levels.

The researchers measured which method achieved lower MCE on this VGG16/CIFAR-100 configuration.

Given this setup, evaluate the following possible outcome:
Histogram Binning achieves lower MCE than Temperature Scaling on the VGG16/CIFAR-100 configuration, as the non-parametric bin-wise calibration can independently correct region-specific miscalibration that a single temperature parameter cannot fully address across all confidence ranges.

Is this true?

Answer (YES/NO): YES